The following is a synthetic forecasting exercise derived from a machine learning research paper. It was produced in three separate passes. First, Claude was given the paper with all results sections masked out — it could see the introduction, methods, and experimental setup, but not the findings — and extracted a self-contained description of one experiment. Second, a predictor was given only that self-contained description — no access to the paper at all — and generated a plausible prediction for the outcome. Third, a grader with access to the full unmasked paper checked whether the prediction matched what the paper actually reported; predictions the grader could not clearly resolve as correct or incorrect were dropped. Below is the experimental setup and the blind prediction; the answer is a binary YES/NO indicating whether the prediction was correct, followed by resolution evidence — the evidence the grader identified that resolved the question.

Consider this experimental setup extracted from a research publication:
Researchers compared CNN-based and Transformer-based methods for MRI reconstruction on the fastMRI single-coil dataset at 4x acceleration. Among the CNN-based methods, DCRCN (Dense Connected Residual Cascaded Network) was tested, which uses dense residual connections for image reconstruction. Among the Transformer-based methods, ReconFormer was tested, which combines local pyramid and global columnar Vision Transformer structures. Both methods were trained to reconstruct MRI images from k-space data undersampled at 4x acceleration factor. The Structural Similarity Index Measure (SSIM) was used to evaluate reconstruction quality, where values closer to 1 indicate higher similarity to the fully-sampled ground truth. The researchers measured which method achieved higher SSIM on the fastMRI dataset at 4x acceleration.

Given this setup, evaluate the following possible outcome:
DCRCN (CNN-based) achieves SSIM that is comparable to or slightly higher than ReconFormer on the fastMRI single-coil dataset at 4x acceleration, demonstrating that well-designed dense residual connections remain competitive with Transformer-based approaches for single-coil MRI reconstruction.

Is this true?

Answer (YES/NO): YES